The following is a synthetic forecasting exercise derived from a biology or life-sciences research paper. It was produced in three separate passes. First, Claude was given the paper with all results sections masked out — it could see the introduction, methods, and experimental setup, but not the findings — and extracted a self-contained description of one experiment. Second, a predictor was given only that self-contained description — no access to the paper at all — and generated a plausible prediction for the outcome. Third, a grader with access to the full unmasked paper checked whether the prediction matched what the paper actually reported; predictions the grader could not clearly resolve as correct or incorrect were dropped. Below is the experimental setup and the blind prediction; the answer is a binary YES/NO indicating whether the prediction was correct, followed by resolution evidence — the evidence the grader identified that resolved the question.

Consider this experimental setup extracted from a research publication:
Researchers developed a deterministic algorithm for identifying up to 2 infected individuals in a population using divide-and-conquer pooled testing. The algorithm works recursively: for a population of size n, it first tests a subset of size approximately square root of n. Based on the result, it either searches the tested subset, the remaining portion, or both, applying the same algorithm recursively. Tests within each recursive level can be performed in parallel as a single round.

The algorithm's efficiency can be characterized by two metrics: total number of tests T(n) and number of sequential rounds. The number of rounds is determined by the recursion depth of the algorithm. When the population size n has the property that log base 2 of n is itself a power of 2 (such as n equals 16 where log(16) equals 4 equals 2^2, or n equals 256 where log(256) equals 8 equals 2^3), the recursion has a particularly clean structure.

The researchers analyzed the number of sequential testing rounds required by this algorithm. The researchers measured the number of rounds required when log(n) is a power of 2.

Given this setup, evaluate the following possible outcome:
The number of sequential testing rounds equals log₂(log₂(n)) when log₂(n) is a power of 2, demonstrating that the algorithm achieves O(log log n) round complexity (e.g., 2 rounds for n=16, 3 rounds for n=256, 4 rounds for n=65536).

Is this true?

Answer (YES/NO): NO